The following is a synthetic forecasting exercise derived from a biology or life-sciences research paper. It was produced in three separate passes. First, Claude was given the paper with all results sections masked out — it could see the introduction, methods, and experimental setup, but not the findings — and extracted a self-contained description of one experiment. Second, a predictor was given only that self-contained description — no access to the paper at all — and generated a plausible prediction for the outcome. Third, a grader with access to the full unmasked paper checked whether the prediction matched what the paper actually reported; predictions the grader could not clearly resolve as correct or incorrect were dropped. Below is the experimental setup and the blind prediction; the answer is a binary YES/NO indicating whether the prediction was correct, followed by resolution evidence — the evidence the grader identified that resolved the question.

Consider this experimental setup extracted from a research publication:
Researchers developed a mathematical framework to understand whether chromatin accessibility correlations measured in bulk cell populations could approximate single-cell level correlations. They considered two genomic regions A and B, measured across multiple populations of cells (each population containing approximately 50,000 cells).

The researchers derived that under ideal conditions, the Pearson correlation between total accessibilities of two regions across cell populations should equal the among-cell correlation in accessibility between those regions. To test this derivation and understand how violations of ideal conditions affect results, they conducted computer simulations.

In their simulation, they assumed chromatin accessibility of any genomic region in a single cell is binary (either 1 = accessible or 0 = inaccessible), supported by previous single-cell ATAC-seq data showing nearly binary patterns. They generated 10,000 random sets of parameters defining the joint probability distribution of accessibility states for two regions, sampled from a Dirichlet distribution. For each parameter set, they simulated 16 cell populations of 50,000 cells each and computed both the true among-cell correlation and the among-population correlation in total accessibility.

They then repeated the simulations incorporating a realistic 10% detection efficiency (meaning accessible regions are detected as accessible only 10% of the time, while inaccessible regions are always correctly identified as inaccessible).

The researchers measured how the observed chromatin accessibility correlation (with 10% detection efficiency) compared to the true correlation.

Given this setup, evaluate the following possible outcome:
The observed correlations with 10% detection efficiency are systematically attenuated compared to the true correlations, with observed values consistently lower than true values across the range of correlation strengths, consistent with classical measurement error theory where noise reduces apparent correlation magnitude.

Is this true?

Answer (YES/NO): YES